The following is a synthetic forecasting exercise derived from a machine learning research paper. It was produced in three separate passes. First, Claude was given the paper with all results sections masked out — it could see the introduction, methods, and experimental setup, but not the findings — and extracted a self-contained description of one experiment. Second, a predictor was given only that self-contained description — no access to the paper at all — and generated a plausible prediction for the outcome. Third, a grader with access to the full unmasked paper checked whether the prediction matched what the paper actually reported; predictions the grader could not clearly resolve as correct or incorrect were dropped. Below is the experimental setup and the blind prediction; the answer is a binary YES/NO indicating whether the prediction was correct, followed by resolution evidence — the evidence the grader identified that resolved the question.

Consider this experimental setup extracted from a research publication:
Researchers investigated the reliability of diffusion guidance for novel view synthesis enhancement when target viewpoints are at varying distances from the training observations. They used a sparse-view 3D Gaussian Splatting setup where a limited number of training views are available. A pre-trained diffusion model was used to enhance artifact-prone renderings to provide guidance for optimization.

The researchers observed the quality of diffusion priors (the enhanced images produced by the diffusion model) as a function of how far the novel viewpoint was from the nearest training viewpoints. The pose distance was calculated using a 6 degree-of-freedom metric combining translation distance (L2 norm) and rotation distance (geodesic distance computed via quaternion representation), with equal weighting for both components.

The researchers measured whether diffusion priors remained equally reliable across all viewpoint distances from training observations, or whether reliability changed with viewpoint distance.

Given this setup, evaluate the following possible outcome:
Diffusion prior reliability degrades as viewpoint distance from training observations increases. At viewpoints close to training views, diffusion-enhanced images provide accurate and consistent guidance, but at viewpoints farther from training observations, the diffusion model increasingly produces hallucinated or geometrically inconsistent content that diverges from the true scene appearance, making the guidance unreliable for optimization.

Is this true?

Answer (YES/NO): YES